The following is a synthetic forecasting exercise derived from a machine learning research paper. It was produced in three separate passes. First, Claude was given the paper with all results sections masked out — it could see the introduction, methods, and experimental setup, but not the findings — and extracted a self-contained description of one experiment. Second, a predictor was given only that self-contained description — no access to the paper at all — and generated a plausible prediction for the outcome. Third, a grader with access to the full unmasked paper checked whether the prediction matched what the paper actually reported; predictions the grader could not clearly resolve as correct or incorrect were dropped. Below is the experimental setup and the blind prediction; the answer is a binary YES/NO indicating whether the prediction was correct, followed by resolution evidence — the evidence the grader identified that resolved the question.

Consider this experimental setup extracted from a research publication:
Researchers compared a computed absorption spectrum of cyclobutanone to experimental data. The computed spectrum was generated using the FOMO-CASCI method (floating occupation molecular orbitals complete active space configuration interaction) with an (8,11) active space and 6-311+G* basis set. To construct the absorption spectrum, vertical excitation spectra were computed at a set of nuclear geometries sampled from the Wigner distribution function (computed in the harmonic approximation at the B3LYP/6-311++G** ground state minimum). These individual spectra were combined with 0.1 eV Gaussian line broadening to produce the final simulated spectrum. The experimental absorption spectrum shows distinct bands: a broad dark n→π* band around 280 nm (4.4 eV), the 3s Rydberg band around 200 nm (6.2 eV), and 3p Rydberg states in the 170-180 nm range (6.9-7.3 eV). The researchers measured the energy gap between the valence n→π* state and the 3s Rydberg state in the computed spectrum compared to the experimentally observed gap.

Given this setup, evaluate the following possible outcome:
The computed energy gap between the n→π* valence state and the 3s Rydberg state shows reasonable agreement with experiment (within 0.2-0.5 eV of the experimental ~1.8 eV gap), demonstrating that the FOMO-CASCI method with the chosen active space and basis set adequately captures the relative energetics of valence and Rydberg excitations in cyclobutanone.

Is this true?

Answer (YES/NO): YES